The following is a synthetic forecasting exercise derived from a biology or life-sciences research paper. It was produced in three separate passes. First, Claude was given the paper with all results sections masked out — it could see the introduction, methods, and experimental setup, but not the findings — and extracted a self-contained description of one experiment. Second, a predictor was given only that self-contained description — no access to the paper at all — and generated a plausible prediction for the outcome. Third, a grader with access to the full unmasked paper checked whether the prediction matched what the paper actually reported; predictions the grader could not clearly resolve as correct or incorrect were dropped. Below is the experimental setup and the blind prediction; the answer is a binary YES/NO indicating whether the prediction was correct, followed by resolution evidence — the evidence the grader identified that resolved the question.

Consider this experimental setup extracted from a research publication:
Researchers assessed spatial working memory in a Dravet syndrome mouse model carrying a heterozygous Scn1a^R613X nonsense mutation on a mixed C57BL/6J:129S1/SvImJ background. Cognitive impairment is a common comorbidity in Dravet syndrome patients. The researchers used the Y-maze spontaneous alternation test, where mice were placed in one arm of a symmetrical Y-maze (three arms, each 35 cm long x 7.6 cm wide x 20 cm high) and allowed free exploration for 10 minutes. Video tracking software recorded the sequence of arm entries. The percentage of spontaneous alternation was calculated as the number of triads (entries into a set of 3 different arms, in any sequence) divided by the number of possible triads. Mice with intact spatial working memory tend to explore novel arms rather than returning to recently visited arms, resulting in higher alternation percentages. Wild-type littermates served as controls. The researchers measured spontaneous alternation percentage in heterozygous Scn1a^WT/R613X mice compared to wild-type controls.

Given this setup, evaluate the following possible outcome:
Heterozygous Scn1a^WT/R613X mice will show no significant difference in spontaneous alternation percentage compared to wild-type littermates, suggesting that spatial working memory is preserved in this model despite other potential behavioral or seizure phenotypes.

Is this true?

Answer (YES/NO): YES